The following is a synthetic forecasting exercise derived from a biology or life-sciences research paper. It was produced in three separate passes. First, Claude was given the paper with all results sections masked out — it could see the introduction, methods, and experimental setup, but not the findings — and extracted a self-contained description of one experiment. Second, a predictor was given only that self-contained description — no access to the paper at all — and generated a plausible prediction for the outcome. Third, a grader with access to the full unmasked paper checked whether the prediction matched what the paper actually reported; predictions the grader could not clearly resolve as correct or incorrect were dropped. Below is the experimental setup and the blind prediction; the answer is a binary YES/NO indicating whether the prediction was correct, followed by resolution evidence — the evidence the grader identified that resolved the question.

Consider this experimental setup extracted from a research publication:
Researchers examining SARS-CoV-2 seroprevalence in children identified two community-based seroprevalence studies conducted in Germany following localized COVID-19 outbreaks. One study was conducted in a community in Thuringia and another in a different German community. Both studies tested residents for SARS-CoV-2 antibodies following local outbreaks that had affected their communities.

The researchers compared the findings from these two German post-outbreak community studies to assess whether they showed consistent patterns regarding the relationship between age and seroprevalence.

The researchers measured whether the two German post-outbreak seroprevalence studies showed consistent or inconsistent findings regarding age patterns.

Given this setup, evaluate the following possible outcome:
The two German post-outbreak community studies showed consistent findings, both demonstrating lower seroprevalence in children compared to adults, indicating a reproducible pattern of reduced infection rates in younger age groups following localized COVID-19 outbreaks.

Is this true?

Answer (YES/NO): NO